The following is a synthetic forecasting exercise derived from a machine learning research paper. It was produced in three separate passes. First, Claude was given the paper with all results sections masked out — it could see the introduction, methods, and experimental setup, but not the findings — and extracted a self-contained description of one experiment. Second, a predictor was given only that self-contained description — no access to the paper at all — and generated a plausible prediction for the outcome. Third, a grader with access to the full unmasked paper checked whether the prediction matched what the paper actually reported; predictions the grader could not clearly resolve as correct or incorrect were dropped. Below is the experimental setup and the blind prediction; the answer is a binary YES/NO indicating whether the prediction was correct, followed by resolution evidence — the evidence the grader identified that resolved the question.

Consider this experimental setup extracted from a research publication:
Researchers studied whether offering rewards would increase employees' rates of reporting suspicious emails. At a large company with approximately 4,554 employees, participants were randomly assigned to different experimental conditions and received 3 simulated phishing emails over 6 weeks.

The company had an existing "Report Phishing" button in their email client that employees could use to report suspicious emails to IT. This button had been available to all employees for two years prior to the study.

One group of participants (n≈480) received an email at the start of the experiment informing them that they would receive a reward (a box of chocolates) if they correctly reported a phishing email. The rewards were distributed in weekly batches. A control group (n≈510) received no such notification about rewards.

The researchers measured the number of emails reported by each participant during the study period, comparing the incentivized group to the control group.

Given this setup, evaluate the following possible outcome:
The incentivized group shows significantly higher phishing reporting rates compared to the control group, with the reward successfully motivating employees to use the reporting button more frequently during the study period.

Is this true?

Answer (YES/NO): NO